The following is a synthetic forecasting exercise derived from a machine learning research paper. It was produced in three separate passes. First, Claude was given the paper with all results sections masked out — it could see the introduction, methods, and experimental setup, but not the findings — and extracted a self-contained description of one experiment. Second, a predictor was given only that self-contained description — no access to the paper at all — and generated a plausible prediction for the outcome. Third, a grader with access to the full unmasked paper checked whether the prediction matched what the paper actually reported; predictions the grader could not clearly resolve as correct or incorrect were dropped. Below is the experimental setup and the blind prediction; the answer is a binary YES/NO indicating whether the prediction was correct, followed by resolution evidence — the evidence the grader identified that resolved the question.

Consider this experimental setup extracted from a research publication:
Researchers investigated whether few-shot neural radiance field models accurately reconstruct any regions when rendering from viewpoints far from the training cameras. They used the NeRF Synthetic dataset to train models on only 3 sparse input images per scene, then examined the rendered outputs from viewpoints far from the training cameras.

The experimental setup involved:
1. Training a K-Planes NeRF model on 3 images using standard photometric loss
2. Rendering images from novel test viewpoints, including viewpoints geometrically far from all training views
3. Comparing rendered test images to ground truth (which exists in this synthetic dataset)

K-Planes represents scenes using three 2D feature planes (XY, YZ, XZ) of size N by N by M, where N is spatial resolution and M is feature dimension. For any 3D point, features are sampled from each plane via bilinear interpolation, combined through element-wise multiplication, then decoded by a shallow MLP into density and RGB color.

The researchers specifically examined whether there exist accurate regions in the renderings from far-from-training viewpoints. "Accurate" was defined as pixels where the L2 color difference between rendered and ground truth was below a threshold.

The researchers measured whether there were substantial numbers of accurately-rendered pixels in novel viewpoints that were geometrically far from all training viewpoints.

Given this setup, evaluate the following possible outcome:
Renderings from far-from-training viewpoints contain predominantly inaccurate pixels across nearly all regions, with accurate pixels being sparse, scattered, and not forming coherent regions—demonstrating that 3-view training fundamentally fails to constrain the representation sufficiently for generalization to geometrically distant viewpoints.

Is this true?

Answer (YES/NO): NO